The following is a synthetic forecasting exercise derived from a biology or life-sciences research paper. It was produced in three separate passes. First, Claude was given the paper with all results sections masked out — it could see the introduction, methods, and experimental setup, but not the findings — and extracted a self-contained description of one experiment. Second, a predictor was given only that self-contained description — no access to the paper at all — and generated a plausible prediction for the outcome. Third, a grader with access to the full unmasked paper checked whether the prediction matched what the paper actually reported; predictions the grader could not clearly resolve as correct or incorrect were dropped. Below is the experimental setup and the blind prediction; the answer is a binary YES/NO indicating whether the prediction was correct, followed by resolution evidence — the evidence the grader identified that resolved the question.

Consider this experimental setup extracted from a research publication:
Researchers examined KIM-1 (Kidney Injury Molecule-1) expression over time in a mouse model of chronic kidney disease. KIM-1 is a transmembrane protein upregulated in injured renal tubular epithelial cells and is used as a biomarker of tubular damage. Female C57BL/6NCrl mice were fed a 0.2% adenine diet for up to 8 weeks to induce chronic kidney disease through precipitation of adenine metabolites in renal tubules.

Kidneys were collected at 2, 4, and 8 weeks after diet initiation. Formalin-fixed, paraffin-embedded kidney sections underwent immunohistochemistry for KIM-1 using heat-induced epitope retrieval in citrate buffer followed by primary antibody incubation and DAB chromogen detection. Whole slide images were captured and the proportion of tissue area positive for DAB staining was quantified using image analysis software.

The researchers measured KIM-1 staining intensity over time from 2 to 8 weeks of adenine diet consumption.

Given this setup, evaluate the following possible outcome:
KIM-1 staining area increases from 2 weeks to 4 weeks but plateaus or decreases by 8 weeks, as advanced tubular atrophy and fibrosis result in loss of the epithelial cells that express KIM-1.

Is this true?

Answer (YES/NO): NO